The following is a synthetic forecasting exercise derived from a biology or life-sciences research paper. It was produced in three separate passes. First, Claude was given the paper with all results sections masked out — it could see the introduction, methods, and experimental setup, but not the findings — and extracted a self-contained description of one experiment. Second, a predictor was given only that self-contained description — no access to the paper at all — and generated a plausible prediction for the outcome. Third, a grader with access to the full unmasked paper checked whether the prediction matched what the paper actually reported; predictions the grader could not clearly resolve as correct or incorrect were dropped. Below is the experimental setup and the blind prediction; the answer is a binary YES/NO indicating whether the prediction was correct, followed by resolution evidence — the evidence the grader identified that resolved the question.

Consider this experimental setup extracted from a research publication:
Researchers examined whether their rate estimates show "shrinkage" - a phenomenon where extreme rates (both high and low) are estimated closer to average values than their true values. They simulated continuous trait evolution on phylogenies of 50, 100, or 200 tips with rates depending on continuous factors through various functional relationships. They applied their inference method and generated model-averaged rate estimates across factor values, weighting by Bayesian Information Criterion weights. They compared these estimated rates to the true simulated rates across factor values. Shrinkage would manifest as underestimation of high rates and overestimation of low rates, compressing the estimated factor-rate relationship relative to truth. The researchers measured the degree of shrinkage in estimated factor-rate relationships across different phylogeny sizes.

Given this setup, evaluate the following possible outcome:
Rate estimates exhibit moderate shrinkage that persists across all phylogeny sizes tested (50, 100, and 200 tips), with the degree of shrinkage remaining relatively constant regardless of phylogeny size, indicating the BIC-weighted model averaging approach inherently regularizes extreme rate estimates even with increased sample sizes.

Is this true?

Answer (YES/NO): NO